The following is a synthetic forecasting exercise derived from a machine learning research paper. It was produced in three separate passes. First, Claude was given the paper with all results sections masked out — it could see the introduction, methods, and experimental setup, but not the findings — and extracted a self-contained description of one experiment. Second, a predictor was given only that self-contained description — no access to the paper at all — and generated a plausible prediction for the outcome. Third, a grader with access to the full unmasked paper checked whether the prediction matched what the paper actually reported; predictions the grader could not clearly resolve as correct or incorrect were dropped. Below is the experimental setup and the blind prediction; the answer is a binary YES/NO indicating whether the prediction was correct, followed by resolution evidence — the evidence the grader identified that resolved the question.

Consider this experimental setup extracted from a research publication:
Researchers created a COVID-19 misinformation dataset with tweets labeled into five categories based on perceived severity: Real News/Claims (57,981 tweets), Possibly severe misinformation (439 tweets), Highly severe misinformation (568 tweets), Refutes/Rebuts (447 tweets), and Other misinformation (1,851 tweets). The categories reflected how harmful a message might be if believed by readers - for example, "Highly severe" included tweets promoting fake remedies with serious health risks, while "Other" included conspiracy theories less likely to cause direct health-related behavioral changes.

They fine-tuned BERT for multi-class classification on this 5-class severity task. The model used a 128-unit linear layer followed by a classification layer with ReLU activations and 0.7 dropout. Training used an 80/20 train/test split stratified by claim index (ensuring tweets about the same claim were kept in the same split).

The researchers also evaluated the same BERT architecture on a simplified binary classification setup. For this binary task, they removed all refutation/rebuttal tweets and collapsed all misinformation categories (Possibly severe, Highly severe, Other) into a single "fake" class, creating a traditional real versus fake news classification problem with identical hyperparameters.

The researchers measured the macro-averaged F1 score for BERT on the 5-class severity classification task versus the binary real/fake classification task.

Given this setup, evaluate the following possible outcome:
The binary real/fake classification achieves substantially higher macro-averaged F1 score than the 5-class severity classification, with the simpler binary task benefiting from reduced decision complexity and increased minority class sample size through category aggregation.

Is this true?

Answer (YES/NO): YES